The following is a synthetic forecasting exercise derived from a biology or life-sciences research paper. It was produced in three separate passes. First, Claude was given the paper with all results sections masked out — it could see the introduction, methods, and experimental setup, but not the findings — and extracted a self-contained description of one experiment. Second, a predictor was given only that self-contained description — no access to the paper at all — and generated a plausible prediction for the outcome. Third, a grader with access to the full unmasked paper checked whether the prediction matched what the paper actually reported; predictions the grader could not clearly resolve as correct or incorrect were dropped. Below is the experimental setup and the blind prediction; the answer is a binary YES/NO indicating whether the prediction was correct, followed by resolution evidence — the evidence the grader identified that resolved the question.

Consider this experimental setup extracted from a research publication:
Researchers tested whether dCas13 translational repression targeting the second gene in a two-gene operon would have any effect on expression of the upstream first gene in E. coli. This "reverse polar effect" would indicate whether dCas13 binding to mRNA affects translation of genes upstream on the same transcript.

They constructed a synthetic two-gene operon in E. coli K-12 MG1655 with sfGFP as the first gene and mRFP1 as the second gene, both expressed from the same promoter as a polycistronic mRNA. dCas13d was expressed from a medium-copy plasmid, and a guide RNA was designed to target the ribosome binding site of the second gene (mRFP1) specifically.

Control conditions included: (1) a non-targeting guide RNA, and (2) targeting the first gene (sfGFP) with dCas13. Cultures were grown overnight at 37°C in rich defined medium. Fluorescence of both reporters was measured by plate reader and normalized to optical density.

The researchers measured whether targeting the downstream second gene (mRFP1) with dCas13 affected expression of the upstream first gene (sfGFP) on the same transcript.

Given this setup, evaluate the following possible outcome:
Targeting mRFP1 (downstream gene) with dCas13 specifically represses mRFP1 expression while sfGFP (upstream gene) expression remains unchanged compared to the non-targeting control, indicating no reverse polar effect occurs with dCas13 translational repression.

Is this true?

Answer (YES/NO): NO